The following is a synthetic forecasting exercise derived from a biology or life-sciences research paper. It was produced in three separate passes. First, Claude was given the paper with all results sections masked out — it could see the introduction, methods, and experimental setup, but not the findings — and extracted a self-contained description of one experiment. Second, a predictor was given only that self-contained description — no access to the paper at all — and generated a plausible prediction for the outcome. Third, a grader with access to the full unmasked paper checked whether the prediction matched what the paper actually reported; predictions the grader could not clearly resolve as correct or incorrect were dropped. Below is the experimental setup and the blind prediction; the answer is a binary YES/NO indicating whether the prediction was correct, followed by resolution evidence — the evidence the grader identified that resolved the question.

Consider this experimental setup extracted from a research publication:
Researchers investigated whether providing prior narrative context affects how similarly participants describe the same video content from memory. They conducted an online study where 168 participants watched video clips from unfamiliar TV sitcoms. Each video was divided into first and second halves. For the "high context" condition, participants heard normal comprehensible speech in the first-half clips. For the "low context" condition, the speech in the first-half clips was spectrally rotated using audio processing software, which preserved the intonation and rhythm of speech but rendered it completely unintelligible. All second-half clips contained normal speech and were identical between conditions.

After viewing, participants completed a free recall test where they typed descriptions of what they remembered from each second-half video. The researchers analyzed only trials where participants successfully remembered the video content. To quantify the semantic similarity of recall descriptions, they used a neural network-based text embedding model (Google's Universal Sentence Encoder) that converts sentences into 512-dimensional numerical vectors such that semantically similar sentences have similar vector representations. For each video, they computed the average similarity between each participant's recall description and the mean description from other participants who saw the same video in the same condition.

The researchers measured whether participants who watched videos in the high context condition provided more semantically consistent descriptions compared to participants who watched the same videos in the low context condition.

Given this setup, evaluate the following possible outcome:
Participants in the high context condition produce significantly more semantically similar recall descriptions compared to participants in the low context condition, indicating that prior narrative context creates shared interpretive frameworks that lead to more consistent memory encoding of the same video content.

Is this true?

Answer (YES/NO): YES